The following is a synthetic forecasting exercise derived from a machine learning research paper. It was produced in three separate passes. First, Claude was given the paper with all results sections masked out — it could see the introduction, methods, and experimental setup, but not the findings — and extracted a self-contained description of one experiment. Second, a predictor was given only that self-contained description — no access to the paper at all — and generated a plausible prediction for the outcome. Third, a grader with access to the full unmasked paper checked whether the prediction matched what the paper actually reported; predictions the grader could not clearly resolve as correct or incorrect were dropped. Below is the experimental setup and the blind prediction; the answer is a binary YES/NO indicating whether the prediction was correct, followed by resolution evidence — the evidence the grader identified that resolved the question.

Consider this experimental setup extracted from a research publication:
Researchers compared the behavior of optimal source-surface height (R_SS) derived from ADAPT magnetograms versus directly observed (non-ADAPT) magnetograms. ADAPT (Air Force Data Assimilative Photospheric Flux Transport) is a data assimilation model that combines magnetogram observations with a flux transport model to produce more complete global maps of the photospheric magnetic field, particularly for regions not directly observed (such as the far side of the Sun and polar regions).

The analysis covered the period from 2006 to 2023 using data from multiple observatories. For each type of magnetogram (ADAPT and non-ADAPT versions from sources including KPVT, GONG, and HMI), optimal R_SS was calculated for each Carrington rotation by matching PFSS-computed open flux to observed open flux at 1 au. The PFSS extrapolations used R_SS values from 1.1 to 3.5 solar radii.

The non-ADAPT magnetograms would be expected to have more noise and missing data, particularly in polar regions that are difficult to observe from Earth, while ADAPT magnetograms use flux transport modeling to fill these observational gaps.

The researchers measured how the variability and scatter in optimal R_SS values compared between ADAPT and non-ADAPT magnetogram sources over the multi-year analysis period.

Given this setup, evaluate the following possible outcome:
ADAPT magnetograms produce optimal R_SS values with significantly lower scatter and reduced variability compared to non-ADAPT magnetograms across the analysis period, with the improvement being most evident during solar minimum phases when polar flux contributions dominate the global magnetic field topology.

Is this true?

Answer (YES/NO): YES